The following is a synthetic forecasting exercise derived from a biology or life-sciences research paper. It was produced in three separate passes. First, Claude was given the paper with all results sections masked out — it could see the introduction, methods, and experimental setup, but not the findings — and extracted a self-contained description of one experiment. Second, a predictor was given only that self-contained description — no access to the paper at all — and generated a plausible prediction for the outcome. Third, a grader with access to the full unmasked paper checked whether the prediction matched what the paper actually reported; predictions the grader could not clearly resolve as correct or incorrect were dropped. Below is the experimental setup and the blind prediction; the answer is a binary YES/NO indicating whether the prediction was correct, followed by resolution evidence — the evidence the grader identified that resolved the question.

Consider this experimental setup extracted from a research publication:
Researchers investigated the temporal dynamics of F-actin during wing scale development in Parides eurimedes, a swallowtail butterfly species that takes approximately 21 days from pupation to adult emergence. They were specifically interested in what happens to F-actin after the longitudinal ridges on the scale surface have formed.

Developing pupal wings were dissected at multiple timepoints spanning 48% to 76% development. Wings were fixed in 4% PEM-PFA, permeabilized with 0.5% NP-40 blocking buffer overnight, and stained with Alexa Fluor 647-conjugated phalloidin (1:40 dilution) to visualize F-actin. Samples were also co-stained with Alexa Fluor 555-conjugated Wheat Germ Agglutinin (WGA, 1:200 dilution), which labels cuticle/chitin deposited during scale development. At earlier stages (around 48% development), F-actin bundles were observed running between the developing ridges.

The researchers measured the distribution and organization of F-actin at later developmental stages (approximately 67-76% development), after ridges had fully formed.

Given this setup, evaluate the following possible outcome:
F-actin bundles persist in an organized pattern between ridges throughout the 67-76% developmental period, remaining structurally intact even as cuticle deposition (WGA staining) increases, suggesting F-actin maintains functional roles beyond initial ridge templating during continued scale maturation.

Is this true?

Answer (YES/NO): NO